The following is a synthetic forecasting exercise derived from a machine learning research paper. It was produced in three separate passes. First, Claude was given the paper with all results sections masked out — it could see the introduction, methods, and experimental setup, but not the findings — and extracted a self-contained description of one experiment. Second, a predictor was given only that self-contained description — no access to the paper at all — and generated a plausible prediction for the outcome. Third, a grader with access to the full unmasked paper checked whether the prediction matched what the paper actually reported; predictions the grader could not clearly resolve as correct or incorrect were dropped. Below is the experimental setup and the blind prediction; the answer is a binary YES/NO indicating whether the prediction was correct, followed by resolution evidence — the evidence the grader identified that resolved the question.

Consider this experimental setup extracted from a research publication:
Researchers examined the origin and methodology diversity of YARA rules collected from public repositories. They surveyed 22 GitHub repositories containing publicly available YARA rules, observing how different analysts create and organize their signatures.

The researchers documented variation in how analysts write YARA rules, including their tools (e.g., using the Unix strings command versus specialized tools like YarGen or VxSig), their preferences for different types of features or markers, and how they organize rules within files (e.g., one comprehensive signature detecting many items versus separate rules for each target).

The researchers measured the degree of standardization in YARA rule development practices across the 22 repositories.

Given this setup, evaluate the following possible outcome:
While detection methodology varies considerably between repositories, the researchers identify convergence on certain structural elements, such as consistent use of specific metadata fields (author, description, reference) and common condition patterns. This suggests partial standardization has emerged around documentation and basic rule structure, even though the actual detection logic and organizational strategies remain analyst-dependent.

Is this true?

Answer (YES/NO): NO